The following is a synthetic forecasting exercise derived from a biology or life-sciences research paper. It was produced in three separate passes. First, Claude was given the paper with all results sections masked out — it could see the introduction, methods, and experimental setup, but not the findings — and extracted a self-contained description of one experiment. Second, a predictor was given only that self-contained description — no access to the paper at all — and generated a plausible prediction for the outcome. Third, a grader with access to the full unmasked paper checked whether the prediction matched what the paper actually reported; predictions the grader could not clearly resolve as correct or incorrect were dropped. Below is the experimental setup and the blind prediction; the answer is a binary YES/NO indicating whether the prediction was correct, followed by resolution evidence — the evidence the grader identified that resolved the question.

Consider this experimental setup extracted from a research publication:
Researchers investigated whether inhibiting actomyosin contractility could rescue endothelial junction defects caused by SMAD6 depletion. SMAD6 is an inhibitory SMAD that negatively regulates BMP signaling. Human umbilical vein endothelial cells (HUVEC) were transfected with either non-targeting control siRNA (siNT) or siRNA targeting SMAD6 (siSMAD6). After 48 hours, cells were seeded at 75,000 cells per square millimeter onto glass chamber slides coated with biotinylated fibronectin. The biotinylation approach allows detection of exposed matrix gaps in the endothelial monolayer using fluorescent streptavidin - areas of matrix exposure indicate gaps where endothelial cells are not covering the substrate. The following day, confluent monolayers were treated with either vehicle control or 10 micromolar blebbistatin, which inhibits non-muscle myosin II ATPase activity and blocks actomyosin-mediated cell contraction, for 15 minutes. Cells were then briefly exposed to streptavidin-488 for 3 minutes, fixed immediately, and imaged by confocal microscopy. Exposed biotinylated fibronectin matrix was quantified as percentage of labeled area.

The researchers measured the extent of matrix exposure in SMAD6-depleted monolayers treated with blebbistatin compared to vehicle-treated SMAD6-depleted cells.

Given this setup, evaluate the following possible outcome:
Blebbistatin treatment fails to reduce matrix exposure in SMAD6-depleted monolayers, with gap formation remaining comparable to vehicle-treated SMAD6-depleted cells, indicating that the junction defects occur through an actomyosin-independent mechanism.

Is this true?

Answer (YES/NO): NO